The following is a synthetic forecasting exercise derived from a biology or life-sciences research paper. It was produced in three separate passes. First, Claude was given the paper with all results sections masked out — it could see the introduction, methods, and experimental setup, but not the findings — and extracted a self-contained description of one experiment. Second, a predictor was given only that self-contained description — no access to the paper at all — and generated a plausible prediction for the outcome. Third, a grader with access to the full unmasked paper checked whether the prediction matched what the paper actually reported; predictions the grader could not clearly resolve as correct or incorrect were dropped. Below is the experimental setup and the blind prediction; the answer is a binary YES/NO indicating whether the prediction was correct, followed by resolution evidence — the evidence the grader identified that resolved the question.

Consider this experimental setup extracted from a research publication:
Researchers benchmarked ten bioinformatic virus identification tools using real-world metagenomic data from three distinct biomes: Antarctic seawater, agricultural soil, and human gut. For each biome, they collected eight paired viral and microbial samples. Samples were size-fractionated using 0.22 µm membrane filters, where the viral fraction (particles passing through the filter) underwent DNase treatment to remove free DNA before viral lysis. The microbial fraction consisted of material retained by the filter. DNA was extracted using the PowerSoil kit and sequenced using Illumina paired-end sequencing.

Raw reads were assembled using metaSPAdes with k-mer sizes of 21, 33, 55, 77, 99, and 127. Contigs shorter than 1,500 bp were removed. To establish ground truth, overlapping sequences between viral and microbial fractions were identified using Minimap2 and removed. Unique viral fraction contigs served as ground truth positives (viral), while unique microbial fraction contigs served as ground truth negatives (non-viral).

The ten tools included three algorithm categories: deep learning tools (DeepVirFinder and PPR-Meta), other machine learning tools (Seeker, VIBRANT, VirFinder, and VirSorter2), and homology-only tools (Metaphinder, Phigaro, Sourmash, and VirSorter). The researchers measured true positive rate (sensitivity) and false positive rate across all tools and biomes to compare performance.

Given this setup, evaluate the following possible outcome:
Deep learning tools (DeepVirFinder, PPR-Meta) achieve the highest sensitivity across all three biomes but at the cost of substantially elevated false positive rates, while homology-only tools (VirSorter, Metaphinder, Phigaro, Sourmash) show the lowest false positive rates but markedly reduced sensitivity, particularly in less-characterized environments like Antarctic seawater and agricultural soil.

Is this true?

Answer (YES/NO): NO